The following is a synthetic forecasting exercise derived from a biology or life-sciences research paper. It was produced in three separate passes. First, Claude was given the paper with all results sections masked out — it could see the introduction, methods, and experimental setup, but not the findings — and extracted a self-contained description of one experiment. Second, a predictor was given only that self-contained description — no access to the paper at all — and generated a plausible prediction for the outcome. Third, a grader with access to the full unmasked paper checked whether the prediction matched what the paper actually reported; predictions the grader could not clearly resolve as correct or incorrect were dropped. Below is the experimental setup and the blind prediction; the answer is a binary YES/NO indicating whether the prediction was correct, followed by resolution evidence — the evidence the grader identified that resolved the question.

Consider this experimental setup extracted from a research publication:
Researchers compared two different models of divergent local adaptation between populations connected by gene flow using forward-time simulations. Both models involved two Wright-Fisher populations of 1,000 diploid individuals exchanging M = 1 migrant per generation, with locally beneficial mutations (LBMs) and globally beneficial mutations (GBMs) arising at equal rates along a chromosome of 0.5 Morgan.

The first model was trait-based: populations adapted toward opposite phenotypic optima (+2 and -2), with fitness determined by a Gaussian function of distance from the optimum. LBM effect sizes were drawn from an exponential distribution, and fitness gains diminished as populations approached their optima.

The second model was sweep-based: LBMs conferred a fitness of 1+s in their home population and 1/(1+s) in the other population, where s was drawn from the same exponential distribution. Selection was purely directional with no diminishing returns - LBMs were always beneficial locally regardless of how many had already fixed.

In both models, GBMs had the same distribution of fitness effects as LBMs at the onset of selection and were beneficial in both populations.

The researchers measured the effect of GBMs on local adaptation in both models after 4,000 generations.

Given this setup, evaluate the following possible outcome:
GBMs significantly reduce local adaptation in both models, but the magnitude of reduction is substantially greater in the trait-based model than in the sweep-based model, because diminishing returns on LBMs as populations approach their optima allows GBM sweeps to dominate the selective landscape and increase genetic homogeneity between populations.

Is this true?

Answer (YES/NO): NO